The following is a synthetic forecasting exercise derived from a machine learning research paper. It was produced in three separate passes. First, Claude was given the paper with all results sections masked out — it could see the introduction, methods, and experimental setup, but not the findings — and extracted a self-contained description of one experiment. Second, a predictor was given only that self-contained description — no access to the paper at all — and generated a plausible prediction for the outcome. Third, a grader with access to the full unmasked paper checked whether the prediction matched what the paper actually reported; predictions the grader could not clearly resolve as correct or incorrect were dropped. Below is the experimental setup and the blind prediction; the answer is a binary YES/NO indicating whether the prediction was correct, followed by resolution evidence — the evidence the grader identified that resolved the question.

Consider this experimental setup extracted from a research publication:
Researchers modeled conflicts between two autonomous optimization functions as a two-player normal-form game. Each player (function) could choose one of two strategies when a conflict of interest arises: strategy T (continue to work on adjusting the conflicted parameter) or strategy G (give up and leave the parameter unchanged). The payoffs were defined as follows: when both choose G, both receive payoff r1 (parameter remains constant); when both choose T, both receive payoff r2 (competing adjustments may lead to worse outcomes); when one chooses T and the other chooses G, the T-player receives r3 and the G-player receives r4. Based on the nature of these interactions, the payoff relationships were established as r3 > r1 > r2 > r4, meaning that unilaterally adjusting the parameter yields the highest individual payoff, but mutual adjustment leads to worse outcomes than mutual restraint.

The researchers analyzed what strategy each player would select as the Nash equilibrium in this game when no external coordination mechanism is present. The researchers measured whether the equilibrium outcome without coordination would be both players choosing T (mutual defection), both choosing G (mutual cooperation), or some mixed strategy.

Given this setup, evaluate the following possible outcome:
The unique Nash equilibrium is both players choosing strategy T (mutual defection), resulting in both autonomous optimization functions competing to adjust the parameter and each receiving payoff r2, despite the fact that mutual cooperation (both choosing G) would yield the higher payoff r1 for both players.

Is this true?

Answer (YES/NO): YES